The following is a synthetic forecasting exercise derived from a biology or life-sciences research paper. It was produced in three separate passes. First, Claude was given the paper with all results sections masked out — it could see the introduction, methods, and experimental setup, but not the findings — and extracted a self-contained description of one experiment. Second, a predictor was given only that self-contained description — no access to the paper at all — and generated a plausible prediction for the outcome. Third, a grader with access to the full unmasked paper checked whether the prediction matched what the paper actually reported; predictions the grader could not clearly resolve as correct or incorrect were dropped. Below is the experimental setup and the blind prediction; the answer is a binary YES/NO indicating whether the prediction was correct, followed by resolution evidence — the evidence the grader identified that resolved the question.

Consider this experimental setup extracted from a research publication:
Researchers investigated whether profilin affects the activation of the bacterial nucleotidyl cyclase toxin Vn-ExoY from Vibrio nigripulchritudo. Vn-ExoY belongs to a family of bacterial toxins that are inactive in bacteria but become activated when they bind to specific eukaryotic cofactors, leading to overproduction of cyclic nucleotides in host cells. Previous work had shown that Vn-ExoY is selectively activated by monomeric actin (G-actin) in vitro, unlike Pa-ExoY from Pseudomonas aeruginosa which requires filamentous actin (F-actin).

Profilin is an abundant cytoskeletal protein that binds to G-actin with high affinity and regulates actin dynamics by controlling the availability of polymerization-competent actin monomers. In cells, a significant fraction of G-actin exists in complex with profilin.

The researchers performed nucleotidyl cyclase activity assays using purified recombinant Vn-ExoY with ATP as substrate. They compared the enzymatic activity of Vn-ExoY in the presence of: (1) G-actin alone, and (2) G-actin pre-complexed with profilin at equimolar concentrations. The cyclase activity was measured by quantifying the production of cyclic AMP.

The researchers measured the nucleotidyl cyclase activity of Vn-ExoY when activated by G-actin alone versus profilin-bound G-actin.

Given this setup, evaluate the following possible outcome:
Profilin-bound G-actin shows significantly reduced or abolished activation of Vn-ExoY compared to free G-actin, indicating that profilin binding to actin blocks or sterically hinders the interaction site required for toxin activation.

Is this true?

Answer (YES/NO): NO